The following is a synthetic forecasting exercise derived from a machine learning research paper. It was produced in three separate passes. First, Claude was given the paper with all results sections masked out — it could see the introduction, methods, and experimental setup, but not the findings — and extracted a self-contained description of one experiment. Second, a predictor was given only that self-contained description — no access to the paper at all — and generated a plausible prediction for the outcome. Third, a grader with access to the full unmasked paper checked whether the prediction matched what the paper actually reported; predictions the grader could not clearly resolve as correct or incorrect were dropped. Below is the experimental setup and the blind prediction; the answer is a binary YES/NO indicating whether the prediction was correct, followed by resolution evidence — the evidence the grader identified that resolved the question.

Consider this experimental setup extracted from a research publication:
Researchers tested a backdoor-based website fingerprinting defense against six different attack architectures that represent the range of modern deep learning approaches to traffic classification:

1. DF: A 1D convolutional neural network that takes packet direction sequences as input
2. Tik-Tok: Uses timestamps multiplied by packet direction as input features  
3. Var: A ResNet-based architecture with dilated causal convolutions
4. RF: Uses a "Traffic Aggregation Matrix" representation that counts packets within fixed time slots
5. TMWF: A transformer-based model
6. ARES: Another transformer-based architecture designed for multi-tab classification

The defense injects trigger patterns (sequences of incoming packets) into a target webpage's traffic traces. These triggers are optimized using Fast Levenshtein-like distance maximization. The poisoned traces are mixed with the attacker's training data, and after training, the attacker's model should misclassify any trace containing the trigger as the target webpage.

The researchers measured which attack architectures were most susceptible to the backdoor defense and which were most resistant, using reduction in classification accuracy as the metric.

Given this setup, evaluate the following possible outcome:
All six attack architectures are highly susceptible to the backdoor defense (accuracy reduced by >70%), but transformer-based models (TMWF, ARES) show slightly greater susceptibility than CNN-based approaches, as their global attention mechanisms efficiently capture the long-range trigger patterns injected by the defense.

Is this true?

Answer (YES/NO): NO